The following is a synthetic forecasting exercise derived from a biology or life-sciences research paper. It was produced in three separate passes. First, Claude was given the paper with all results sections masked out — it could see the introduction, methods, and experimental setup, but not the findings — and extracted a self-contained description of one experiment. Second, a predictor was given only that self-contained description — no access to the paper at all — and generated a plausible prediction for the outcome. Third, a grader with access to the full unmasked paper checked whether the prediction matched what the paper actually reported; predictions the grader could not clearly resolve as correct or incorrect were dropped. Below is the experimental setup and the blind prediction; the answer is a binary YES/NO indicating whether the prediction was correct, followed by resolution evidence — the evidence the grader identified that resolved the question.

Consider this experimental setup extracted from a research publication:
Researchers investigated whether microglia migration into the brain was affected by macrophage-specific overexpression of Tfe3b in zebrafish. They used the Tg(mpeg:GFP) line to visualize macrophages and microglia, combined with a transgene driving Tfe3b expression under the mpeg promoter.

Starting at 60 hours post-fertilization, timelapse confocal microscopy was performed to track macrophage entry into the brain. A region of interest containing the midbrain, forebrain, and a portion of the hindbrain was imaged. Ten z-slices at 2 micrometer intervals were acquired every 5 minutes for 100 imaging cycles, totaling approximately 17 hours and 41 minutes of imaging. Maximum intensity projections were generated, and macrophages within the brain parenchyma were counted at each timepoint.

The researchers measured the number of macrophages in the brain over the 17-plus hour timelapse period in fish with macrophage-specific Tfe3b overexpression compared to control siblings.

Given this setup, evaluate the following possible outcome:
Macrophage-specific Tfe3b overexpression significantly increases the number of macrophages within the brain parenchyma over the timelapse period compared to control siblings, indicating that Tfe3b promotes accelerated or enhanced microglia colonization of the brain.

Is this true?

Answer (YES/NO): NO